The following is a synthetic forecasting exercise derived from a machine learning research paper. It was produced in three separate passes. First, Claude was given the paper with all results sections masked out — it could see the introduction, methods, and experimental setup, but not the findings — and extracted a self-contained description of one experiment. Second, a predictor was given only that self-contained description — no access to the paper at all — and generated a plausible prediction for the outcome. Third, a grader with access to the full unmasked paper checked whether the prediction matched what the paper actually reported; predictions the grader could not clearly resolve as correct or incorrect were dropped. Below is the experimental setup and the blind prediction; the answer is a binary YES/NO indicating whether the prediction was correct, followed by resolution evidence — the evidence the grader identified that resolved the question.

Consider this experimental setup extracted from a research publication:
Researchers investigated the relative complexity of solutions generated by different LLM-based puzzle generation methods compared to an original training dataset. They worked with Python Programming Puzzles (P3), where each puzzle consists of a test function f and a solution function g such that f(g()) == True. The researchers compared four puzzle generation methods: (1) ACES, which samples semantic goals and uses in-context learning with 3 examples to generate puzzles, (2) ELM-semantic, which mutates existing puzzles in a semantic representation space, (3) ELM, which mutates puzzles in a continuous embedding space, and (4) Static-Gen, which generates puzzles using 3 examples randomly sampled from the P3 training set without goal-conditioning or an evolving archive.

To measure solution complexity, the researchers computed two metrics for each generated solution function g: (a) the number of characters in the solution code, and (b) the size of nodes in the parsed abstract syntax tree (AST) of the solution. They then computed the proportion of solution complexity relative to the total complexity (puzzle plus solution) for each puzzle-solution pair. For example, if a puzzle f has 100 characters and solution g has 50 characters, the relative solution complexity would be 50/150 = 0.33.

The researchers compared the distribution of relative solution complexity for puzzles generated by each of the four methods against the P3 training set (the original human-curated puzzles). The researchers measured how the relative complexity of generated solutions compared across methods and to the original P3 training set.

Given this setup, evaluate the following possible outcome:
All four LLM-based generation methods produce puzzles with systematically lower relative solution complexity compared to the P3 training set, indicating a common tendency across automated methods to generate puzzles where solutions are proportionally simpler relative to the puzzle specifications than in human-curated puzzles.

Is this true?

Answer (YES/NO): YES